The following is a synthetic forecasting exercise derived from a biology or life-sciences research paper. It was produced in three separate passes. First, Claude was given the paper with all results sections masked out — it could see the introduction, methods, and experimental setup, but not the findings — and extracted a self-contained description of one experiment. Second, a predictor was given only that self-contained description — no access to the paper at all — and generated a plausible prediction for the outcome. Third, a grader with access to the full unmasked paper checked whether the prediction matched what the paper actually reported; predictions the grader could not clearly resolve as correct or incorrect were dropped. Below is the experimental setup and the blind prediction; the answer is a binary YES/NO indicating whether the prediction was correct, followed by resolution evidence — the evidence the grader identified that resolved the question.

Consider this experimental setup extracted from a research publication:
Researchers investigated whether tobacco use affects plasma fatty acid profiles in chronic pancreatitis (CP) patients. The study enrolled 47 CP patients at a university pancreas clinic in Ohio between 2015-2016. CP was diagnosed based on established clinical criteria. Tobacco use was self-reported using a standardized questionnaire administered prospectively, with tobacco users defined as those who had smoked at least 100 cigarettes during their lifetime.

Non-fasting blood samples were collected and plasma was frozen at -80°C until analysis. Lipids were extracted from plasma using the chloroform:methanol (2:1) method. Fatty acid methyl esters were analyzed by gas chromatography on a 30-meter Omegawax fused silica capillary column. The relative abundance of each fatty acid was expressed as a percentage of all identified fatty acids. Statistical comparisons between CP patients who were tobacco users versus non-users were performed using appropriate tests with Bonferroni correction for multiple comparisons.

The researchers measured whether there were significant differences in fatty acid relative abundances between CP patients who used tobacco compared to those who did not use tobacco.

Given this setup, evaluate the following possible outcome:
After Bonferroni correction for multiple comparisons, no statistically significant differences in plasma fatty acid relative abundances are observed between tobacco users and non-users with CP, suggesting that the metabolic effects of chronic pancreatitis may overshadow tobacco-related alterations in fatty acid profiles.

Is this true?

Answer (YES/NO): NO